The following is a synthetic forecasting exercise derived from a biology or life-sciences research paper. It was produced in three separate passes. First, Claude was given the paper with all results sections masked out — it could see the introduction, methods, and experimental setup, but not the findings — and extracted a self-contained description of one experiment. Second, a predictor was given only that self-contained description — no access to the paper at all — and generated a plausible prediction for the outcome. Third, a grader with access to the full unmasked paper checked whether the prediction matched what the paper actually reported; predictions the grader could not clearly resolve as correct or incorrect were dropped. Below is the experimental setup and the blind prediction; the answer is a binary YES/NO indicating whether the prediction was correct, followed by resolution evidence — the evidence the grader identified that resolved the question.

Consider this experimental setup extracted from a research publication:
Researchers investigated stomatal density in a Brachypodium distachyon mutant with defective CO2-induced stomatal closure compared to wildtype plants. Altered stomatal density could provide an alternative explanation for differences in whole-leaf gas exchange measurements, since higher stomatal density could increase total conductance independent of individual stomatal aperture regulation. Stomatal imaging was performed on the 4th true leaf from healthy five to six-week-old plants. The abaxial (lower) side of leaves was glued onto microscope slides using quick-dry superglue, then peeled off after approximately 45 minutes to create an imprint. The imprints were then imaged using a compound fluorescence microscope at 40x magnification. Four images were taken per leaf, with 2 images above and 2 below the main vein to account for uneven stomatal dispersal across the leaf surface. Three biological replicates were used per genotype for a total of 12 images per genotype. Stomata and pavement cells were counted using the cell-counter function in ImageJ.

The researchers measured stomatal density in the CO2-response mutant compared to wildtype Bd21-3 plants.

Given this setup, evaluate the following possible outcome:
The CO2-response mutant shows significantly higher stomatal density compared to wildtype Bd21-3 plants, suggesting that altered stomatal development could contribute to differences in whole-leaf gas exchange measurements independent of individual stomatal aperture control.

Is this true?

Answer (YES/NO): NO